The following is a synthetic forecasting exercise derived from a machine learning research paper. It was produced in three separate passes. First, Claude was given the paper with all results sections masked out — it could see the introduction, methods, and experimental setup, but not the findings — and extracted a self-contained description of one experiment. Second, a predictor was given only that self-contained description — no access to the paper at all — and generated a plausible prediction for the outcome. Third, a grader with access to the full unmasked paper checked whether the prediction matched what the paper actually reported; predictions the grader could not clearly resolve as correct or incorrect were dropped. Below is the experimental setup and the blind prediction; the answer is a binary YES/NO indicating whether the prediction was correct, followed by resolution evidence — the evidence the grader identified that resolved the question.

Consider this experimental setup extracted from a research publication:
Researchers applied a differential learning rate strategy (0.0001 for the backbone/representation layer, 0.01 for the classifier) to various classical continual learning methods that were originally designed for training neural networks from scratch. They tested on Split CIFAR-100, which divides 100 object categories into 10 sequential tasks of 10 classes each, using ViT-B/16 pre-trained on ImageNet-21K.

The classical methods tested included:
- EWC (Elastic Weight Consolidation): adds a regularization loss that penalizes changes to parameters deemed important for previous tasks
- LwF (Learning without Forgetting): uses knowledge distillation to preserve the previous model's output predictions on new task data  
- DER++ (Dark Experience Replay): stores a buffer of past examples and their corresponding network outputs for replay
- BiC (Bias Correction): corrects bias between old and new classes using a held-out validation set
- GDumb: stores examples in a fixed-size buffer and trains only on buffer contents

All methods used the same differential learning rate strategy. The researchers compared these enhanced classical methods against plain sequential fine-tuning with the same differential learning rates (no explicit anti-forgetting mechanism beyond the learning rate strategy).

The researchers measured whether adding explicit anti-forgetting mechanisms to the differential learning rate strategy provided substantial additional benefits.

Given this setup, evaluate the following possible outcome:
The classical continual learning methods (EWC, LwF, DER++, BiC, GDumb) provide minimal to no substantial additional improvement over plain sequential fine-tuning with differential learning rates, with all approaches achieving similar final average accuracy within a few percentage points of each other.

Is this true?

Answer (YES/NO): NO